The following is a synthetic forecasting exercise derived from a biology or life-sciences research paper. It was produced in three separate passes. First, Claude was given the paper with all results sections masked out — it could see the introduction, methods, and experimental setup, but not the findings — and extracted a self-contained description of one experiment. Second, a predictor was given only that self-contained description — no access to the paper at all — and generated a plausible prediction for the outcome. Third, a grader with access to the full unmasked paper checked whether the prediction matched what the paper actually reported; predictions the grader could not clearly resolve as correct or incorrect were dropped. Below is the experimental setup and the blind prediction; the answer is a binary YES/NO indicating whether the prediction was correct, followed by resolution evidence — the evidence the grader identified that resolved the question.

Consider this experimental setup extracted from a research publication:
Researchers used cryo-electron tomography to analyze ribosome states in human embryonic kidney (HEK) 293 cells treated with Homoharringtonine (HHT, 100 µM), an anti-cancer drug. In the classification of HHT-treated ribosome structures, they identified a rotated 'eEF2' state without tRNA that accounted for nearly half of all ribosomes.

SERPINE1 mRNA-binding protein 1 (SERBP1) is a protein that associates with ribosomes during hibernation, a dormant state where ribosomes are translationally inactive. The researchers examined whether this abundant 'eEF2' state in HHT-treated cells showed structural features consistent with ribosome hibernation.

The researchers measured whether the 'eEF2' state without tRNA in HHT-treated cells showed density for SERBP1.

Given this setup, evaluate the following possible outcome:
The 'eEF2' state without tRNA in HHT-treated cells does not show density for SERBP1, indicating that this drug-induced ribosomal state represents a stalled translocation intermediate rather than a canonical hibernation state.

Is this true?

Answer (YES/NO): NO